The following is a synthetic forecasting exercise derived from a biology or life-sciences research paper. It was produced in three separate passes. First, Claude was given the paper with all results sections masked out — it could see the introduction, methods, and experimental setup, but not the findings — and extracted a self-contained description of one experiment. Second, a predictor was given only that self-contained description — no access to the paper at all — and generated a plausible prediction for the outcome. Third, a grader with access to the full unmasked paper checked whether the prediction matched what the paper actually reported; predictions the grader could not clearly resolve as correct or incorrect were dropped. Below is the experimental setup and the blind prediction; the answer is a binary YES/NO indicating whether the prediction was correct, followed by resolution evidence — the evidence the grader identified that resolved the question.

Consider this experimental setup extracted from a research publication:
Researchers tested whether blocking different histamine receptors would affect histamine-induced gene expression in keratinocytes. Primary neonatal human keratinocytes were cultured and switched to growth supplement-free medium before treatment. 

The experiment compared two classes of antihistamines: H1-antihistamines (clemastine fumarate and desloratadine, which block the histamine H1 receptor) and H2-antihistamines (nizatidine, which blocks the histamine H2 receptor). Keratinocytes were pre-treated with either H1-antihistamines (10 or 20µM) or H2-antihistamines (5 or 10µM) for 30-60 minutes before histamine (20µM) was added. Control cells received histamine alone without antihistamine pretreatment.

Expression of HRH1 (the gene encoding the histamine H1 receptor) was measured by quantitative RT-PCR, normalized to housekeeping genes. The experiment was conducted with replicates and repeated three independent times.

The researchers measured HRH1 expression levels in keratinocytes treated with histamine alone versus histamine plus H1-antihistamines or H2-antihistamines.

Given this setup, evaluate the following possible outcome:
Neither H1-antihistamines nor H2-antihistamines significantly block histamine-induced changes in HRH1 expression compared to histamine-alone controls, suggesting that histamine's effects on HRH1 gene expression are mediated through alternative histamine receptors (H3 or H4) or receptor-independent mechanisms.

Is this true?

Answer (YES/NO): NO